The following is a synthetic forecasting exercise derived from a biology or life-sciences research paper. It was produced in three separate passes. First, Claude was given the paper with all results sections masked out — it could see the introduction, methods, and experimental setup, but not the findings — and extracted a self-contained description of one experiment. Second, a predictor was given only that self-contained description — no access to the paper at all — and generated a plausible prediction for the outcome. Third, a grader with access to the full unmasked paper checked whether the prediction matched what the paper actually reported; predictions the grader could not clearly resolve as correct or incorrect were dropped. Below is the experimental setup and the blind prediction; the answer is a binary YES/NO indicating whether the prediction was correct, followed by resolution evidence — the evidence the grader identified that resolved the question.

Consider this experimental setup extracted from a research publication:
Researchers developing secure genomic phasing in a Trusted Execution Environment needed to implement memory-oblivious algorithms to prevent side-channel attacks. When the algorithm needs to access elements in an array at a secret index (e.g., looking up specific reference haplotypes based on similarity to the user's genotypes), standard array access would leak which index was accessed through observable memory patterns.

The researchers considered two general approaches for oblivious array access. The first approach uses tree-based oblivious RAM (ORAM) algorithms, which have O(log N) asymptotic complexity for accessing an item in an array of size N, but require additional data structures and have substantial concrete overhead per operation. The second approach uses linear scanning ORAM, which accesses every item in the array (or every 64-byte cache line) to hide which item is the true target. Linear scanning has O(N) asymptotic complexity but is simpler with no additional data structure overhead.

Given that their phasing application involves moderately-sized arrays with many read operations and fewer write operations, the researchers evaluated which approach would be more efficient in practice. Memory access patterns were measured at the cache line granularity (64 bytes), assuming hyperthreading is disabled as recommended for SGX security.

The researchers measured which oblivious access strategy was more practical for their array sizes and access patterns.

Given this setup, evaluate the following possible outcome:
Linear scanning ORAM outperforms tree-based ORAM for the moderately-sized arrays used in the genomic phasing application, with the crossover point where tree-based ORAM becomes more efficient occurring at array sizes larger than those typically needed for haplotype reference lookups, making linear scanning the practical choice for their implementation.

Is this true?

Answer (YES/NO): YES